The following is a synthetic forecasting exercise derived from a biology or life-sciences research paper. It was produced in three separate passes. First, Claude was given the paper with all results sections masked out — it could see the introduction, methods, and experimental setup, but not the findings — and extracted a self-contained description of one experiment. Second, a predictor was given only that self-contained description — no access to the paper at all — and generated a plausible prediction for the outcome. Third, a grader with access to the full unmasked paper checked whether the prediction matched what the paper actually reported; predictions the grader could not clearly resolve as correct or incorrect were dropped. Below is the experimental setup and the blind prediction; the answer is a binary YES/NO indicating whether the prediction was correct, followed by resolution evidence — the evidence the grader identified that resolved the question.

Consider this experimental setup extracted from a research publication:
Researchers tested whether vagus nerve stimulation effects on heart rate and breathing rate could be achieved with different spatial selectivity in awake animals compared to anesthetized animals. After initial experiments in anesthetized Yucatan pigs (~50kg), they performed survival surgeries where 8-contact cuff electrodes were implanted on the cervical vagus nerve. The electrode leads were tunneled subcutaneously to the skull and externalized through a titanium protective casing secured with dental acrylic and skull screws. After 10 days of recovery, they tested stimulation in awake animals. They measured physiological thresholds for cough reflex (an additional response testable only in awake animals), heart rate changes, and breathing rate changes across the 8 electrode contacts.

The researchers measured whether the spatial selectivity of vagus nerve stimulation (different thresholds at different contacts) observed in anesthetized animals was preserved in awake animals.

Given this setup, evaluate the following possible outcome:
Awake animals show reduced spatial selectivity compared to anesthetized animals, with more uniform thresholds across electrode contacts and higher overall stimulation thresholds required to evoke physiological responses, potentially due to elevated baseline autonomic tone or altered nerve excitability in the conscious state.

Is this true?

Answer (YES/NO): NO